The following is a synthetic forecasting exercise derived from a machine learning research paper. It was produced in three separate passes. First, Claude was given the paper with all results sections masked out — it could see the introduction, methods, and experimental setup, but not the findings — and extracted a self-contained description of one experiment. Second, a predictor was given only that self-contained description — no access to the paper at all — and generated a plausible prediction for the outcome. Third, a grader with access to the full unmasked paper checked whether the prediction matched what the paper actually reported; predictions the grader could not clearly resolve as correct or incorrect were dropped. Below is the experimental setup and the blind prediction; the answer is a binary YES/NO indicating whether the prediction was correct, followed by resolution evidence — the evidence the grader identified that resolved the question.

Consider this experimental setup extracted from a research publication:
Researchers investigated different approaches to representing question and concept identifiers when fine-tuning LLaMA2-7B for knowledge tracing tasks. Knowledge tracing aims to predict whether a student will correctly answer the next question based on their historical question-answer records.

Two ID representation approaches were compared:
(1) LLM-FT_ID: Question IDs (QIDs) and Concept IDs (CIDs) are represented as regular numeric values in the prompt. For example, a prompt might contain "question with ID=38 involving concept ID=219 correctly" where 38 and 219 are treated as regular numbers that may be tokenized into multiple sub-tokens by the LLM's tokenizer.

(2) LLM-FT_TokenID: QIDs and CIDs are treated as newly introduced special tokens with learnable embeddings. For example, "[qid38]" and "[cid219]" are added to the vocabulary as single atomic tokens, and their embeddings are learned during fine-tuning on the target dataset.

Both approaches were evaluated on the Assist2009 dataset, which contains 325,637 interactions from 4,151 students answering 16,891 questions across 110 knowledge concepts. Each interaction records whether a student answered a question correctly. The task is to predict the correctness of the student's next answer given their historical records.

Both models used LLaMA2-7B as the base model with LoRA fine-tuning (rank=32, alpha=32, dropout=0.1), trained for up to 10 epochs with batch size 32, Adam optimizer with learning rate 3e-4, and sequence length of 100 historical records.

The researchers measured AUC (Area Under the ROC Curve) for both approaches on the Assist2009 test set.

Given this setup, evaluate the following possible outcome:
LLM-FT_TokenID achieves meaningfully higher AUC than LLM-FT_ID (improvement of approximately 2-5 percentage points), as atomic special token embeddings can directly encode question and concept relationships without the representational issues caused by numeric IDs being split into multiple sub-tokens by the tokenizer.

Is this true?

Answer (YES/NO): NO